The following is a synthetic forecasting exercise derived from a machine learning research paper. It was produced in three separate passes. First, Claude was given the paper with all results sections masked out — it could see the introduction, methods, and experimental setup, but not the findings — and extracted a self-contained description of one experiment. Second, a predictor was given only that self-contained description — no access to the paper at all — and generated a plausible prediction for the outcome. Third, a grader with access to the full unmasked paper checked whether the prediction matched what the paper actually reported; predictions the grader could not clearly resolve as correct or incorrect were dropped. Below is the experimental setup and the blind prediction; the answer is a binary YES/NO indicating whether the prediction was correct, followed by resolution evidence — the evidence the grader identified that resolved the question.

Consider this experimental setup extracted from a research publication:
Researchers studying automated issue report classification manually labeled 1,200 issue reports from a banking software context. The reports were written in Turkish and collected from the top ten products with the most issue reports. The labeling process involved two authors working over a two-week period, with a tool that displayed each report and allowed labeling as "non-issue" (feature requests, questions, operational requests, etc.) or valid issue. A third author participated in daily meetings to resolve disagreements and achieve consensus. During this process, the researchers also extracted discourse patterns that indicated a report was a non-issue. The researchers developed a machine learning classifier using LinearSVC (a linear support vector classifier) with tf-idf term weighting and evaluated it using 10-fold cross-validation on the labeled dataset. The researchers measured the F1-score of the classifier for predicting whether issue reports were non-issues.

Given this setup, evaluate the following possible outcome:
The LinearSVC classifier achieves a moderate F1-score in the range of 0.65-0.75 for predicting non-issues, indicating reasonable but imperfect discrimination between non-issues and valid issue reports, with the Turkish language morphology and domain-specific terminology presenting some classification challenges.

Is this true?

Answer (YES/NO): NO